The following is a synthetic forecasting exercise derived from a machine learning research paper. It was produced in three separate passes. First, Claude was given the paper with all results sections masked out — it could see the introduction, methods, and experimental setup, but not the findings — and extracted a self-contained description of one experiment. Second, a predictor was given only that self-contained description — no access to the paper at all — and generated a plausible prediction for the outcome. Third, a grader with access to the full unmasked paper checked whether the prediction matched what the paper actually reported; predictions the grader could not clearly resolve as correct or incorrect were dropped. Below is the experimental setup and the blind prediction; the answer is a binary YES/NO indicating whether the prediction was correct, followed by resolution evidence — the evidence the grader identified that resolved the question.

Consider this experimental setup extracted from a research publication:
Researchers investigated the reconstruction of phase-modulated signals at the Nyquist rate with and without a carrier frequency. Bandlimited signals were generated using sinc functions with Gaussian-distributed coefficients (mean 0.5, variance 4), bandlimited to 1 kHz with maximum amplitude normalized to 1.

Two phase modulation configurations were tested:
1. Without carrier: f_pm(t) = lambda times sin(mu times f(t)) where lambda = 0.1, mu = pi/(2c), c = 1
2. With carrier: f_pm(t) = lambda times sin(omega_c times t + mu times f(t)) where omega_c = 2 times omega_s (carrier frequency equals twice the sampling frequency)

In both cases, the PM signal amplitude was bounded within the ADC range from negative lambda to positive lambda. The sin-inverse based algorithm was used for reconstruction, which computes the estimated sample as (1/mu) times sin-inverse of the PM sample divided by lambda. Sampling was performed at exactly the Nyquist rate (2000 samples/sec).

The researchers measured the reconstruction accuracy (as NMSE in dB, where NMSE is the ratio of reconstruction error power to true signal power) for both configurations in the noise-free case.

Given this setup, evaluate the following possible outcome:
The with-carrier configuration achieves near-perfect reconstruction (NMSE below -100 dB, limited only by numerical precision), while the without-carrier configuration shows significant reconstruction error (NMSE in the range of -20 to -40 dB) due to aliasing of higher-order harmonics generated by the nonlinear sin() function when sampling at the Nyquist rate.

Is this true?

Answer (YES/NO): NO